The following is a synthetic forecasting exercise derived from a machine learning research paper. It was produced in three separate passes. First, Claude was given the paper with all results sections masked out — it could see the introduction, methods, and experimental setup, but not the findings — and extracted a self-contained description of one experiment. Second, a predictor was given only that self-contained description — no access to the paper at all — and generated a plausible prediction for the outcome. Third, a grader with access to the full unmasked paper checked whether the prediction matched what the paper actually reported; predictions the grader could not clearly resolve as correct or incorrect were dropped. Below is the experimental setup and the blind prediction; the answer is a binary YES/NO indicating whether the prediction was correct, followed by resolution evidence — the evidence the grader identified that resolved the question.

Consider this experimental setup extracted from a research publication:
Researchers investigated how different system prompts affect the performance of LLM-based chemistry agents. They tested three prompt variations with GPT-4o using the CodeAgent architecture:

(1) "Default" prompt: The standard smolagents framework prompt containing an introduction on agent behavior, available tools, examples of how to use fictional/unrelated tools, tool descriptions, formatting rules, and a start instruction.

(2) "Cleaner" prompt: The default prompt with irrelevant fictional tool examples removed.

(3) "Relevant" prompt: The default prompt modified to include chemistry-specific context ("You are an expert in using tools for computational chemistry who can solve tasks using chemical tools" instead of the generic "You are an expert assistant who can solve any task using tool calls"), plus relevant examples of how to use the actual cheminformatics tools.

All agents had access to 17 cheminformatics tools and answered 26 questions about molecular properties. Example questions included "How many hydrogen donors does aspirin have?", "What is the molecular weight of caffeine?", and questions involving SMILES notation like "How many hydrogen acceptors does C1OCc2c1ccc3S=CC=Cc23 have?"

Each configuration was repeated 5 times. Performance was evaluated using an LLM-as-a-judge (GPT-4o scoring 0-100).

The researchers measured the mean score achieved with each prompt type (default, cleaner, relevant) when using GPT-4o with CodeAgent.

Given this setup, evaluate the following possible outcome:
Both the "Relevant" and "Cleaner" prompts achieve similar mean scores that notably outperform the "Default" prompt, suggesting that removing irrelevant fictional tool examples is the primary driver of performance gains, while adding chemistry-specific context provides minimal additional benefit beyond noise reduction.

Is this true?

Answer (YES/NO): NO